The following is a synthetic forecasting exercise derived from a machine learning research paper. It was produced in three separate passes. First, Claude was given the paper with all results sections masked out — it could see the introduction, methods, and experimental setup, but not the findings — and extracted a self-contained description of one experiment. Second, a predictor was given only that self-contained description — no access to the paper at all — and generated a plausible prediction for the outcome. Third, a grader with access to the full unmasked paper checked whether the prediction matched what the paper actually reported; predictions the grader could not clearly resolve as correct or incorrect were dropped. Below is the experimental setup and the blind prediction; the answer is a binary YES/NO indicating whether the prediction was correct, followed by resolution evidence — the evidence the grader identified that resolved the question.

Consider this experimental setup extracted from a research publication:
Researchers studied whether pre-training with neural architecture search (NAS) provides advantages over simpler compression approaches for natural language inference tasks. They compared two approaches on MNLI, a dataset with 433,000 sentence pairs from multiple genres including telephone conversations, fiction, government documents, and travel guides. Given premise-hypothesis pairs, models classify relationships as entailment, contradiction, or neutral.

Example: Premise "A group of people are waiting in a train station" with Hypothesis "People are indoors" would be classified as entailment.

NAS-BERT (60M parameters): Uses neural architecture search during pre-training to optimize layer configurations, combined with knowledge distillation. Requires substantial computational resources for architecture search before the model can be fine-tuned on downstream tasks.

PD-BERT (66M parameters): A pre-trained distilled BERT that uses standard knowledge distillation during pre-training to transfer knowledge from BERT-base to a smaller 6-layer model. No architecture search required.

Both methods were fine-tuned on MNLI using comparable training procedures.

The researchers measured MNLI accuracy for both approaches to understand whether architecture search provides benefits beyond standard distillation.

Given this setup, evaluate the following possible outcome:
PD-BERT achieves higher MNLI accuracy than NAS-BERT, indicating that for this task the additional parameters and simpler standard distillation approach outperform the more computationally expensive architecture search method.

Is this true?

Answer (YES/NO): NO